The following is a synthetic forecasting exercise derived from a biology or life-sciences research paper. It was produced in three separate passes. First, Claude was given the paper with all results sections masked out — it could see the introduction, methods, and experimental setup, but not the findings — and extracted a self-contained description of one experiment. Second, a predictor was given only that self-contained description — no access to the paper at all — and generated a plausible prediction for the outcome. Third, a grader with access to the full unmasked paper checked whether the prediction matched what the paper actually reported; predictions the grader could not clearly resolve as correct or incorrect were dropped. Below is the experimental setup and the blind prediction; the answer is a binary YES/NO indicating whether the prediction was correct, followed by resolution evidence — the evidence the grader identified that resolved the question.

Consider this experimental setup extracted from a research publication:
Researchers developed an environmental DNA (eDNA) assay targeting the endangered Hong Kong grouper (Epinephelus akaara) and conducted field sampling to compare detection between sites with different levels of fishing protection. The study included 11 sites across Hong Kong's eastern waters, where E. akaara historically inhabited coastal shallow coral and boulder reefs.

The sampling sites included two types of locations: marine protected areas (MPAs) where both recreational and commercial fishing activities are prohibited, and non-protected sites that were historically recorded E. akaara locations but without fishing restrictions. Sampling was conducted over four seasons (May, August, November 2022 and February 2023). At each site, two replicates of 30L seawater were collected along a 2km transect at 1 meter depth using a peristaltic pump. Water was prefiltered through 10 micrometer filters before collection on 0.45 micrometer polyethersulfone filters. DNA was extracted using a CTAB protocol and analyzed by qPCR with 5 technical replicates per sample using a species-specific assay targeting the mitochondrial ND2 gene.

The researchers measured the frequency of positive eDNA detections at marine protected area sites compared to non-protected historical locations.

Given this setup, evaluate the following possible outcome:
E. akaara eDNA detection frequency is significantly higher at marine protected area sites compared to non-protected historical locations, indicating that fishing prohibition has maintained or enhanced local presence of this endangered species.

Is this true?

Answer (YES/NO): NO